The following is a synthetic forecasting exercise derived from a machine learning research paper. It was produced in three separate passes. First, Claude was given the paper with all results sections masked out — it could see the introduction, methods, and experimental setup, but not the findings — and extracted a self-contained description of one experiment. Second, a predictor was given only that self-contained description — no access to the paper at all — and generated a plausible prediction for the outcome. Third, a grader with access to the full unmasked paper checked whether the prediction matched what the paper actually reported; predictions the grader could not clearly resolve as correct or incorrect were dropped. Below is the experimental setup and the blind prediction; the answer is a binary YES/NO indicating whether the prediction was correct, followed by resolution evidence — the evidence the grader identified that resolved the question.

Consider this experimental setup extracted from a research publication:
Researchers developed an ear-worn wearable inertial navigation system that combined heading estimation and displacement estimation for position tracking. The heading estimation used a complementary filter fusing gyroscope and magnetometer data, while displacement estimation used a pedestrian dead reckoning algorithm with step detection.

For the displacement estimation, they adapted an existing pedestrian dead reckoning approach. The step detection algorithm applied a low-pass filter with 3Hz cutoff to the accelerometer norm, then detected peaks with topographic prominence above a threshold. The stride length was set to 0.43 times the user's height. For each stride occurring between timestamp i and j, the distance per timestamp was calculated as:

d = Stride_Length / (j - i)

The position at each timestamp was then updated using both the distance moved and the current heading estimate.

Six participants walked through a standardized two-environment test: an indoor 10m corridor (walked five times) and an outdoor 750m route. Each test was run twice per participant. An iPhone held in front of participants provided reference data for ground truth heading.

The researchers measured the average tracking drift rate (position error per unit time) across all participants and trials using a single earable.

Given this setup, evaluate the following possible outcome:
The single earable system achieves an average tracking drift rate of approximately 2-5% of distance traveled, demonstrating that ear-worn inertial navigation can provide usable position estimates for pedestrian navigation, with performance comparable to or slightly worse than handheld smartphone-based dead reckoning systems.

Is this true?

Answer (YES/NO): NO